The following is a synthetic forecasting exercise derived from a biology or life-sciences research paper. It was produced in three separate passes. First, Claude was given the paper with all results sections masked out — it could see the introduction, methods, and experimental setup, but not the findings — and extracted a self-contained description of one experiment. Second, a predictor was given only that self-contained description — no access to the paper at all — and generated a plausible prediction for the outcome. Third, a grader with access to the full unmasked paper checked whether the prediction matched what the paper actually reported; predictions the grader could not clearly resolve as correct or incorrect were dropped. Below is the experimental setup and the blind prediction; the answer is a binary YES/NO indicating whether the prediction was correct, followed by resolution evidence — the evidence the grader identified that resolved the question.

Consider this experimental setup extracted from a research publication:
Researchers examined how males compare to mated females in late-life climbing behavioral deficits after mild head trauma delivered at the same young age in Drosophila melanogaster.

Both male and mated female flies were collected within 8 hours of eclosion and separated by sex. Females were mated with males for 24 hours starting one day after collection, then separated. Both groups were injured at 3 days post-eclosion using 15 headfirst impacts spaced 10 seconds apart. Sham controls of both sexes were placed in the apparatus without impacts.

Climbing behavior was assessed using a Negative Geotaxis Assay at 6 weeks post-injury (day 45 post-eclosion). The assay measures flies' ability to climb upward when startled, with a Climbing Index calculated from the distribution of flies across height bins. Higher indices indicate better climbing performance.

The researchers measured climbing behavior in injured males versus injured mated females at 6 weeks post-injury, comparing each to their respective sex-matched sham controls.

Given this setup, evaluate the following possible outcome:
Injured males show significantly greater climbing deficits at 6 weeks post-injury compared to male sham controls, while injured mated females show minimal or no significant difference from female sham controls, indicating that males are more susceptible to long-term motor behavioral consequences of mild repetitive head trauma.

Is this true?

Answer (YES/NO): NO